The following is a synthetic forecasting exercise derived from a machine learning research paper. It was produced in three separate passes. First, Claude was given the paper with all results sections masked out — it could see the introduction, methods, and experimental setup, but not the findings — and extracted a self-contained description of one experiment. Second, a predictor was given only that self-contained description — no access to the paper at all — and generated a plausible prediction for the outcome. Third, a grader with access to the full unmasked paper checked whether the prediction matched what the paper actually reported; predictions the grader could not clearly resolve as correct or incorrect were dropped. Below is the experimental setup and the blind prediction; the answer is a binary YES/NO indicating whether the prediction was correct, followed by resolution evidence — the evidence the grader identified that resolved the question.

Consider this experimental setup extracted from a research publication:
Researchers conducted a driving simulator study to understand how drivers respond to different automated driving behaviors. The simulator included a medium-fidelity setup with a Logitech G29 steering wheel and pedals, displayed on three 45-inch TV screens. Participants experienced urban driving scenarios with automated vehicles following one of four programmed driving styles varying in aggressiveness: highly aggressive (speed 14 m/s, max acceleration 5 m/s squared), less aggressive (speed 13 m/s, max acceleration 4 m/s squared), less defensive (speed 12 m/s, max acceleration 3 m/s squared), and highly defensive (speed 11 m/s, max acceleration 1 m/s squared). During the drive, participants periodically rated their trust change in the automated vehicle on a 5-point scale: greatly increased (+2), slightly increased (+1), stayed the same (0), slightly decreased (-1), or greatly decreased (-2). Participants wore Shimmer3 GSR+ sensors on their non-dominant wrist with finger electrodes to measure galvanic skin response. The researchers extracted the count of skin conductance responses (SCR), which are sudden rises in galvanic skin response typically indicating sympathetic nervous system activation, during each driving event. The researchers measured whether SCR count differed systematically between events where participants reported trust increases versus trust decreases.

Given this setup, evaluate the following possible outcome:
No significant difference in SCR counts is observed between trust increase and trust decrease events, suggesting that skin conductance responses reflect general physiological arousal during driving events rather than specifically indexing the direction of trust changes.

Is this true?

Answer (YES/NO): NO